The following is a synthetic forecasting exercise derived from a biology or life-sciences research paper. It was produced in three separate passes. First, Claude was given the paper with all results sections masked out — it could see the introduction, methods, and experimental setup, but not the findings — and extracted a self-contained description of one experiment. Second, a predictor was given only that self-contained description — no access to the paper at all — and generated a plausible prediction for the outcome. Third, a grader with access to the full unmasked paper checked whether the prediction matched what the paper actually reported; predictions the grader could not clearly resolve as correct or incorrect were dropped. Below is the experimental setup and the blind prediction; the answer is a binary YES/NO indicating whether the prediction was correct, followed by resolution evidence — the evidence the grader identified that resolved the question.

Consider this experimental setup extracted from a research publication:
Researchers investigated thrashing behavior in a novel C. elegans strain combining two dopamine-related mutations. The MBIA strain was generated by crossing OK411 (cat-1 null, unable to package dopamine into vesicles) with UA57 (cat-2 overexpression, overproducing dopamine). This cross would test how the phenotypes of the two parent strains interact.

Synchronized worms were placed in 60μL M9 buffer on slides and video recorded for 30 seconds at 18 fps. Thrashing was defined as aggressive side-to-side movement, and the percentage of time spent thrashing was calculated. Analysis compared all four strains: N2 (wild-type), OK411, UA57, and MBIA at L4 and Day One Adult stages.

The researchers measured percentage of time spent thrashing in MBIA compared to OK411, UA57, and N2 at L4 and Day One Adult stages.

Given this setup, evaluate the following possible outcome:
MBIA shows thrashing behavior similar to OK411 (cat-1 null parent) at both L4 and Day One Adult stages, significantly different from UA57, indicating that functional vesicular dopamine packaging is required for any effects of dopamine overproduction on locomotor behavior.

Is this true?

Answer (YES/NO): NO